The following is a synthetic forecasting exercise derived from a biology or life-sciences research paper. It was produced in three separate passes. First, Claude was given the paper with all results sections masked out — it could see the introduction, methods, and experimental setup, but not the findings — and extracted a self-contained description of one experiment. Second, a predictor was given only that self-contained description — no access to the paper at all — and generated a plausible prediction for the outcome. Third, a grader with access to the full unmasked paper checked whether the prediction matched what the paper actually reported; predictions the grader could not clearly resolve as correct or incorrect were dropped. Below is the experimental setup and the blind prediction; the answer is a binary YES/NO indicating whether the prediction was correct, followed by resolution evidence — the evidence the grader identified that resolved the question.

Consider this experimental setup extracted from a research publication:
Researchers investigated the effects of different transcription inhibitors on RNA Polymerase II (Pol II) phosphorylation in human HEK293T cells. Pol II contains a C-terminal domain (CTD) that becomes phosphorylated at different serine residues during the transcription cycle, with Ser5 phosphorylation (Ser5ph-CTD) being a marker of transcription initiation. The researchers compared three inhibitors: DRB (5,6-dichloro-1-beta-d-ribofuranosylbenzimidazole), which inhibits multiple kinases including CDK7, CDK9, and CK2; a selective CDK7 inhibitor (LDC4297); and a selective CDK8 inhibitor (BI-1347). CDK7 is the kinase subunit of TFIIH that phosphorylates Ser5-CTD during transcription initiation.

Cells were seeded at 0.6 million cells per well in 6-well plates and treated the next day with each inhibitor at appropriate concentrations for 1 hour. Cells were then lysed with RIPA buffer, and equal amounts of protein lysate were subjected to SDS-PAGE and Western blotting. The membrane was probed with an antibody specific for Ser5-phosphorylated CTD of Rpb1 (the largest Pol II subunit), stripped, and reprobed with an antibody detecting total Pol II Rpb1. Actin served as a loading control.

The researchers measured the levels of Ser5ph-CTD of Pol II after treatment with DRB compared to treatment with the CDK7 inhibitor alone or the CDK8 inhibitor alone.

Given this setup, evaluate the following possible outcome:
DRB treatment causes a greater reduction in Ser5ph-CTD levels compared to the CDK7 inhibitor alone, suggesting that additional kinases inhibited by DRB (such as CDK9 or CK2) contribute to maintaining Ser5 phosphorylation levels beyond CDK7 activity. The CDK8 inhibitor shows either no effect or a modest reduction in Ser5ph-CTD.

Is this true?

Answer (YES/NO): NO